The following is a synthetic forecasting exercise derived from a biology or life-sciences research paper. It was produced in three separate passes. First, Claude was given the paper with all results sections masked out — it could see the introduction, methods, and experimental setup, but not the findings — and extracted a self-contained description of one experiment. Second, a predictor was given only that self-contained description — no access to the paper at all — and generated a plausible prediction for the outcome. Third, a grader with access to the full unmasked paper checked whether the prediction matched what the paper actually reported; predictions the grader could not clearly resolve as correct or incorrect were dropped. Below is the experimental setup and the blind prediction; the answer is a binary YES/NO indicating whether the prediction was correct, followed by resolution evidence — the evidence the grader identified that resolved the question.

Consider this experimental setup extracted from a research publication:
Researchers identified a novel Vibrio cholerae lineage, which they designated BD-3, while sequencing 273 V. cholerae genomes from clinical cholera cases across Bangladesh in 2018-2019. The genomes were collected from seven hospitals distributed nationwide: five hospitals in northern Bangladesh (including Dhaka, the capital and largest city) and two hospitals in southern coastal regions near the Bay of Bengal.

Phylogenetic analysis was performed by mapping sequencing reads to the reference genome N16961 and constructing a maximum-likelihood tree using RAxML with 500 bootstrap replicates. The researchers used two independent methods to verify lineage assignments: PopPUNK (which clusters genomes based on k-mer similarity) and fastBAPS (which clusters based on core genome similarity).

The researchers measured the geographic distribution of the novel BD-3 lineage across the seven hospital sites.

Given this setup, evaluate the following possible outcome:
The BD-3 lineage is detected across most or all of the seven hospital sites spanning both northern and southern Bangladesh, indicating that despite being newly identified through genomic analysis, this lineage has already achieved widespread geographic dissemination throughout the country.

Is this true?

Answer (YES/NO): NO